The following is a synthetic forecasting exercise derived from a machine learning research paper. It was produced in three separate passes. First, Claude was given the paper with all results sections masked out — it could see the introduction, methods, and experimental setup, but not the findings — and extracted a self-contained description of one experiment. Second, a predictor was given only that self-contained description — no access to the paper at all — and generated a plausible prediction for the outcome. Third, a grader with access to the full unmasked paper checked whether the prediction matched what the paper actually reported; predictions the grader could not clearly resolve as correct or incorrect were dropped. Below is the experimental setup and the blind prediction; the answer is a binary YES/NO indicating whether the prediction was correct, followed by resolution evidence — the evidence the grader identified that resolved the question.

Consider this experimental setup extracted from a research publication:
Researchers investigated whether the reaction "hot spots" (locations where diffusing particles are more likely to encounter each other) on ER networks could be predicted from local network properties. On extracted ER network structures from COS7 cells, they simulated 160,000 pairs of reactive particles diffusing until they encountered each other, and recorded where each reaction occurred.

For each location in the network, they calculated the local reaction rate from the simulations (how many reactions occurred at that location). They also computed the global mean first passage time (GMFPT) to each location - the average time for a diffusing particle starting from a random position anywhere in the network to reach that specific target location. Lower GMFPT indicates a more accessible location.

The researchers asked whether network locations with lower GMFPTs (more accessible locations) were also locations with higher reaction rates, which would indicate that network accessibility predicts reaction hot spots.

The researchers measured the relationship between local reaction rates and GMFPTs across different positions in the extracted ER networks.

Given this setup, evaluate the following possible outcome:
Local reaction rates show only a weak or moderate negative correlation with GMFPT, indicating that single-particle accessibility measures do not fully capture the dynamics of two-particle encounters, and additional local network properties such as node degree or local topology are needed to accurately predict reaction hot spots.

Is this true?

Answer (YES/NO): NO